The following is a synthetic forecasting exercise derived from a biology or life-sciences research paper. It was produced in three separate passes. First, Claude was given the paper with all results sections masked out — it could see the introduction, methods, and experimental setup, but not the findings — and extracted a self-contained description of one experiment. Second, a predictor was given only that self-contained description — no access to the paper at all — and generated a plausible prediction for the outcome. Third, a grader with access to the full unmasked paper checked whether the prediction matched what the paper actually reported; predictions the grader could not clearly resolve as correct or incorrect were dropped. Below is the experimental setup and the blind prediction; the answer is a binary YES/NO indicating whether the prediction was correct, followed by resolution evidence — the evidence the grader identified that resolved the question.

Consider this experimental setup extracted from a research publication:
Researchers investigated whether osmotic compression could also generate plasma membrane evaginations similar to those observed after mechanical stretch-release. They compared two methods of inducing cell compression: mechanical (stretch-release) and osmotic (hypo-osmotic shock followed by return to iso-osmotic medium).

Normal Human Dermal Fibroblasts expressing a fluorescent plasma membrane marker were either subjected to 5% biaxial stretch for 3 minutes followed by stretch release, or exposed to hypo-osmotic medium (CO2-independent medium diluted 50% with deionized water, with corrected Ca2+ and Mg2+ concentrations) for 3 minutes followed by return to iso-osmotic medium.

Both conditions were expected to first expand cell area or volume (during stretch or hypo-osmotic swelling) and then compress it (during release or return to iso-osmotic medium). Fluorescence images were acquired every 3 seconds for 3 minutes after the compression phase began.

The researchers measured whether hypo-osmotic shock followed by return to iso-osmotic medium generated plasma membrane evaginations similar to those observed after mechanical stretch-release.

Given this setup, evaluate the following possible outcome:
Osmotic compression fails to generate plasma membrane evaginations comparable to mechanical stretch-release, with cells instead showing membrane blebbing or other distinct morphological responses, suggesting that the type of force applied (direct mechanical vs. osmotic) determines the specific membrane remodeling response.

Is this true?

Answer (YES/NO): YES